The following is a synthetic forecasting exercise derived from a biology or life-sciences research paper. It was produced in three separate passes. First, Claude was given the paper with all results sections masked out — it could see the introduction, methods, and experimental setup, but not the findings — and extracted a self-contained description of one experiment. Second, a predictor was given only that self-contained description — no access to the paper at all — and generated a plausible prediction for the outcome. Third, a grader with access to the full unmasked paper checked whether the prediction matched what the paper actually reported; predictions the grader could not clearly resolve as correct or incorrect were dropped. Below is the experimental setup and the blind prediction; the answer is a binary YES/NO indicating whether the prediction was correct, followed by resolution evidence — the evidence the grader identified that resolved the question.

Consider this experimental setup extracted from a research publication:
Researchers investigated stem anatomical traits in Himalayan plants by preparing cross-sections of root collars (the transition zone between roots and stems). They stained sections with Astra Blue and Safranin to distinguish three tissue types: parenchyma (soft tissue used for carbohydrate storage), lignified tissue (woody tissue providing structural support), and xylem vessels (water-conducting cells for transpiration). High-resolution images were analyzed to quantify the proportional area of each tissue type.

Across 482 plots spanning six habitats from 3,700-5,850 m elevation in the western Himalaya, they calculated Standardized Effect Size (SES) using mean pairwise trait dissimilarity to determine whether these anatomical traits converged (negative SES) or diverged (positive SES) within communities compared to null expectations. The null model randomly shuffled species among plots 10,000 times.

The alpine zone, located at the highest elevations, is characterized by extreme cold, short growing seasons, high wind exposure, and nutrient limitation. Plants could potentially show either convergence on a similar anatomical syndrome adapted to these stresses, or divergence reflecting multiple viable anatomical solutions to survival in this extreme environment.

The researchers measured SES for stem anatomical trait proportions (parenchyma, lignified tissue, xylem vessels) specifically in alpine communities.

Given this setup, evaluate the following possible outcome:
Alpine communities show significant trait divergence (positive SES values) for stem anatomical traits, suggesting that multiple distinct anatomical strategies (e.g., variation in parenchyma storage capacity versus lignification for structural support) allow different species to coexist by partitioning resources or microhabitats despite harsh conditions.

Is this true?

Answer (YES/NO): NO